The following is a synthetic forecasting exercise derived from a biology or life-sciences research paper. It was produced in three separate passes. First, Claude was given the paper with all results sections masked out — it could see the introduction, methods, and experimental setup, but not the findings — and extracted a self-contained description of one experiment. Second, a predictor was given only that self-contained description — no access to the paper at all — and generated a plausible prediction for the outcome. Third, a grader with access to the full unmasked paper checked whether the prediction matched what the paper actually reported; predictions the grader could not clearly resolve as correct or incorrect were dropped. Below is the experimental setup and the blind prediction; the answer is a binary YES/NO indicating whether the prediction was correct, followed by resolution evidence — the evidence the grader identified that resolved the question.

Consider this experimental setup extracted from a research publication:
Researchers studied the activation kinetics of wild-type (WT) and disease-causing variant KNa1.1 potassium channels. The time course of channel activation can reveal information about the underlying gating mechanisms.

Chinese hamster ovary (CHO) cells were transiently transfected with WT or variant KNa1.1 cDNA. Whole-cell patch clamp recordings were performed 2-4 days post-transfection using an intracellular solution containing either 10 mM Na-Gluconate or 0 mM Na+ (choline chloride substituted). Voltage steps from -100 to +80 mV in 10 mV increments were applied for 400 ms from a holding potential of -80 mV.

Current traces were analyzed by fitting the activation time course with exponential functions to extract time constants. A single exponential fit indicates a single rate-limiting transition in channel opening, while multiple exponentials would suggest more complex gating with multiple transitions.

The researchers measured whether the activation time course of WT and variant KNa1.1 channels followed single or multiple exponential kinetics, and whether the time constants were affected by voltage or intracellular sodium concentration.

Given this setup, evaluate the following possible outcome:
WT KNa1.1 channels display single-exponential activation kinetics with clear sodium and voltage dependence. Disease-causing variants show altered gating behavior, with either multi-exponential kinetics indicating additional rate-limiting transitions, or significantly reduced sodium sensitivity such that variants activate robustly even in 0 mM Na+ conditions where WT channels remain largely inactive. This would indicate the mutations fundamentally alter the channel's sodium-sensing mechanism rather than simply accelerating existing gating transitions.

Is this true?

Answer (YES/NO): NO